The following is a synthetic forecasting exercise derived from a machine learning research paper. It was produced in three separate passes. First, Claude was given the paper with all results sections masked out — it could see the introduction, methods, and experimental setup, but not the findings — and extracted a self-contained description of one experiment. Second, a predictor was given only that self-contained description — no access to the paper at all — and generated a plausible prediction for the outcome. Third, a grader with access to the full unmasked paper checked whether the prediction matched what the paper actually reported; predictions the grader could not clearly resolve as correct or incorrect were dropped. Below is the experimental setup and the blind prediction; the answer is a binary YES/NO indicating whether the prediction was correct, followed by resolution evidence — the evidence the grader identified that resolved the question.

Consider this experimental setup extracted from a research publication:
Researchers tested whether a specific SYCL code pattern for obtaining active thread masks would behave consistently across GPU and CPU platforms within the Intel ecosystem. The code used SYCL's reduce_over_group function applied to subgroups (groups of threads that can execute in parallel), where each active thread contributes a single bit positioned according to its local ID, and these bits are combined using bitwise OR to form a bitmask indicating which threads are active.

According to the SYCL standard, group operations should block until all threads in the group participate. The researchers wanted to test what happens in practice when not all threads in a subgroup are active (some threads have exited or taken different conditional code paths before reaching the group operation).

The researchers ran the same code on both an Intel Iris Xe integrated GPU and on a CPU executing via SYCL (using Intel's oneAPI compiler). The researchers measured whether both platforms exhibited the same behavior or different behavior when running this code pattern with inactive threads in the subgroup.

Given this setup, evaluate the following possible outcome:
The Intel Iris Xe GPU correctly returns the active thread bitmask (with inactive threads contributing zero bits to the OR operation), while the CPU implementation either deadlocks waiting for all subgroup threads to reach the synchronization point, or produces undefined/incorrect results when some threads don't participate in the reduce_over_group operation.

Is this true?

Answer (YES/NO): NO